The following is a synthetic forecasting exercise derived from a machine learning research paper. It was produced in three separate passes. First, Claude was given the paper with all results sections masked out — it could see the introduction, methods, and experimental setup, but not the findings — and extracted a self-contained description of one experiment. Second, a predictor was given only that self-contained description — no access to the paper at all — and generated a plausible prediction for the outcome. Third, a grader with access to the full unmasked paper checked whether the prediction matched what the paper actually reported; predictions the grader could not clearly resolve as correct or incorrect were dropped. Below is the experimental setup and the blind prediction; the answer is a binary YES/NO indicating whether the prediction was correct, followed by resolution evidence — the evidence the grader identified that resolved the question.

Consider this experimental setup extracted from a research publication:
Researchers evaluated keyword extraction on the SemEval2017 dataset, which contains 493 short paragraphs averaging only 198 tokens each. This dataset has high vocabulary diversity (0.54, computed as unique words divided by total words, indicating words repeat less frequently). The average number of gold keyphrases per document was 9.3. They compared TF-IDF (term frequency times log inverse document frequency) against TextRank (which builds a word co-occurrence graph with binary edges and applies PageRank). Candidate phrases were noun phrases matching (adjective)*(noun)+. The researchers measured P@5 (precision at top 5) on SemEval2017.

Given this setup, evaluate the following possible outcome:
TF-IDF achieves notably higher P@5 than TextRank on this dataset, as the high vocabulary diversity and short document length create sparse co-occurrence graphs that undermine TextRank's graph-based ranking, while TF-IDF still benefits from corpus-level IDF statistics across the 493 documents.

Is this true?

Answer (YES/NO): YES